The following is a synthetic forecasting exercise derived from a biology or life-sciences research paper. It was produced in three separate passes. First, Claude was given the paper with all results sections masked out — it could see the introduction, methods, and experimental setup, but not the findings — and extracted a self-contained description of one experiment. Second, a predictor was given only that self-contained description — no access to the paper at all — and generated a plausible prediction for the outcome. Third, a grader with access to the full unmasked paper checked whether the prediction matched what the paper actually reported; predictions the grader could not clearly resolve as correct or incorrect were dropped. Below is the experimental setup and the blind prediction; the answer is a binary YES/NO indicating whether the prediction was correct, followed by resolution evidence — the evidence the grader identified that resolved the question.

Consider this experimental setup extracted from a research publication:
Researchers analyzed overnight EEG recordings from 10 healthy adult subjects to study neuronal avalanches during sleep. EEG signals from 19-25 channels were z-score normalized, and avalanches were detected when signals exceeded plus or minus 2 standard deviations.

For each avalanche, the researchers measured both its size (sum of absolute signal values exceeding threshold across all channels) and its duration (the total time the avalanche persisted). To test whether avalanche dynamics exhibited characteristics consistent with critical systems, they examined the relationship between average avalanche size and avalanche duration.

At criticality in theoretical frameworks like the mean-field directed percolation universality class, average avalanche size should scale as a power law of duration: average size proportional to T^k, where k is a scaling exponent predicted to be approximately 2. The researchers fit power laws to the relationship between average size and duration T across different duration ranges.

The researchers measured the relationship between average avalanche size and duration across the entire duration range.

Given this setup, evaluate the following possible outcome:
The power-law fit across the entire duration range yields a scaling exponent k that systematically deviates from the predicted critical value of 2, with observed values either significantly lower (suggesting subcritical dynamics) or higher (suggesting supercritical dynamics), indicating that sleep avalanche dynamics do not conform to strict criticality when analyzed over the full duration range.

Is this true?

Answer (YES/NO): NO